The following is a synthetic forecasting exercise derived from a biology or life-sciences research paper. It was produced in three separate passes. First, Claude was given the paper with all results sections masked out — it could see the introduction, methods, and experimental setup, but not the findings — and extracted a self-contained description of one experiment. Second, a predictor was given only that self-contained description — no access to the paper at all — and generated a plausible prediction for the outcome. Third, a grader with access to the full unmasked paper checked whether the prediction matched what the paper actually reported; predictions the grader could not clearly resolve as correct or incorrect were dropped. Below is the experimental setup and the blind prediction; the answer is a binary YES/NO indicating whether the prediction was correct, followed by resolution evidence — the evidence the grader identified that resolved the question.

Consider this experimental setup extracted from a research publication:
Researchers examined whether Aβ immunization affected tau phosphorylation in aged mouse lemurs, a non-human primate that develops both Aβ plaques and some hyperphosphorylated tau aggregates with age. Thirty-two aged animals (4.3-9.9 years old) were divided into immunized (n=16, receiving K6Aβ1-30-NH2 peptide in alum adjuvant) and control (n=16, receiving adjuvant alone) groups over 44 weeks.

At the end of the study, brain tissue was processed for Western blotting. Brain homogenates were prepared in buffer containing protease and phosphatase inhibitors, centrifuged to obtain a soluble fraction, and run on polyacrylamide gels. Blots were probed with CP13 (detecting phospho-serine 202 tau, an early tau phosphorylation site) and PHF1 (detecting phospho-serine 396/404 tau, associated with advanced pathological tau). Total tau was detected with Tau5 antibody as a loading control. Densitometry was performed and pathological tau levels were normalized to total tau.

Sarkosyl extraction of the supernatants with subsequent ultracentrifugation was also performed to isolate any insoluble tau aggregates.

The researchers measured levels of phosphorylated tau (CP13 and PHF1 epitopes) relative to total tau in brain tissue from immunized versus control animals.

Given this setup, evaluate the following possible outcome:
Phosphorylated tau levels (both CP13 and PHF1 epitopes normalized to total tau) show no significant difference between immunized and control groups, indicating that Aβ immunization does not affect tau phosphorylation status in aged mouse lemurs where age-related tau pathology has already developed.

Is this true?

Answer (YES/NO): YES